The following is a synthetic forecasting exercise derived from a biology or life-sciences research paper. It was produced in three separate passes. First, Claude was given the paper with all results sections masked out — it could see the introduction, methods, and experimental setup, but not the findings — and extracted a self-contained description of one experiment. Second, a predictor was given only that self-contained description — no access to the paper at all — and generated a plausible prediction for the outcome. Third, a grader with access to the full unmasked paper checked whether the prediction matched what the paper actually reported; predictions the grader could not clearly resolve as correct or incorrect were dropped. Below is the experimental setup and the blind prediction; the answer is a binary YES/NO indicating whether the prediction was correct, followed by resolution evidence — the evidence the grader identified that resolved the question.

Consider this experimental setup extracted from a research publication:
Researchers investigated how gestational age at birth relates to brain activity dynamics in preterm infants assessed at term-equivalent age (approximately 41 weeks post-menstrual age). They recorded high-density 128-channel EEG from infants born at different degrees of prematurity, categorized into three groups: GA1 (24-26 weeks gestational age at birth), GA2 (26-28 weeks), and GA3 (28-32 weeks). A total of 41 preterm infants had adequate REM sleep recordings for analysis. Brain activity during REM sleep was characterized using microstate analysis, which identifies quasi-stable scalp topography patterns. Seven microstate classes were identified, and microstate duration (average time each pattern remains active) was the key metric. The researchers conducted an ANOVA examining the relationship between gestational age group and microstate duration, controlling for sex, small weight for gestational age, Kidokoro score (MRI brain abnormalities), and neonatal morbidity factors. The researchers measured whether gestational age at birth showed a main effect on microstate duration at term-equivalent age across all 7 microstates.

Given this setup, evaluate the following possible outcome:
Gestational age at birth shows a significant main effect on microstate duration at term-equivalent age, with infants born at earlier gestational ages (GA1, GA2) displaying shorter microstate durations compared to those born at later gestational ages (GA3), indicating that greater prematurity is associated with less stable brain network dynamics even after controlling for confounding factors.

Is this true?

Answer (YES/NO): NO